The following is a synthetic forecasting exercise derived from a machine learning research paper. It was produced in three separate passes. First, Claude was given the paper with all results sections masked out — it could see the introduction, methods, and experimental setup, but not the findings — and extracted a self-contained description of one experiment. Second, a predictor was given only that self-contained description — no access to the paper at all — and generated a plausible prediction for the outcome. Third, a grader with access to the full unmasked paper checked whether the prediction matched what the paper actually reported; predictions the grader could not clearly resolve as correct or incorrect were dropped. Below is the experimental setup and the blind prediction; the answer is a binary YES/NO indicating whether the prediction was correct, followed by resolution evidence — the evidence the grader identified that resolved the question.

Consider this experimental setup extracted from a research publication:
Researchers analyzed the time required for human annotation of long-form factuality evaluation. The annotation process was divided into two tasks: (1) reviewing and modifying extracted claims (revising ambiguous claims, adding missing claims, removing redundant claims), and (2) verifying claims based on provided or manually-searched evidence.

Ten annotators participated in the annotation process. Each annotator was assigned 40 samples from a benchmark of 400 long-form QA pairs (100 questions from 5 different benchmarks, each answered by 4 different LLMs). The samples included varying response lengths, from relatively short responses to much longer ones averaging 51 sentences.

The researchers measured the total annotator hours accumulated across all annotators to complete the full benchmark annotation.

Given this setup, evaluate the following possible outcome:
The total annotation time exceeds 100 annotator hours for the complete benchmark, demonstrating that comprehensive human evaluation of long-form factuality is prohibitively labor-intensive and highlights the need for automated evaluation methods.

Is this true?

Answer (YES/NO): YES